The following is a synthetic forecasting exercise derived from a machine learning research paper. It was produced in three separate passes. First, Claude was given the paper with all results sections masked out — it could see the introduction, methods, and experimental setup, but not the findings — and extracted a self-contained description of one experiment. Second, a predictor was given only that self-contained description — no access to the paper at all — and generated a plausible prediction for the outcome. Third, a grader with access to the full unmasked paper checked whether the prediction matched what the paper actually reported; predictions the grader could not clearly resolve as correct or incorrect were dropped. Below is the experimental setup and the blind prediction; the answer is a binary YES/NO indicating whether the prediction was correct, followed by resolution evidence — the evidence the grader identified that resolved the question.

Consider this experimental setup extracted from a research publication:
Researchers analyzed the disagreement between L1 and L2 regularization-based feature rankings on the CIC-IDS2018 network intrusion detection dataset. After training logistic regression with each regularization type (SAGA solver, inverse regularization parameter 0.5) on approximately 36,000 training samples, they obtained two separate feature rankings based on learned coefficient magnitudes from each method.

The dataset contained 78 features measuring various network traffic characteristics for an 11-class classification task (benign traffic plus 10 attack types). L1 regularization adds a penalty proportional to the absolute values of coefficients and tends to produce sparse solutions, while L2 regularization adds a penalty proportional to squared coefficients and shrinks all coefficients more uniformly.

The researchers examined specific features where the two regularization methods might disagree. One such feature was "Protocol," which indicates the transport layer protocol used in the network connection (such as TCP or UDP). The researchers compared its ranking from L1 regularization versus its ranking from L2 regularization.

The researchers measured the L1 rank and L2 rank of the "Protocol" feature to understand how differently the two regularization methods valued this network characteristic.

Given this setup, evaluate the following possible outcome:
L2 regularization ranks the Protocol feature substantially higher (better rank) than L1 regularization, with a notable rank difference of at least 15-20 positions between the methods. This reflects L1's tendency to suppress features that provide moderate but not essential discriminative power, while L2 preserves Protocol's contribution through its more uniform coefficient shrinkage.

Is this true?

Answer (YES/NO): NO